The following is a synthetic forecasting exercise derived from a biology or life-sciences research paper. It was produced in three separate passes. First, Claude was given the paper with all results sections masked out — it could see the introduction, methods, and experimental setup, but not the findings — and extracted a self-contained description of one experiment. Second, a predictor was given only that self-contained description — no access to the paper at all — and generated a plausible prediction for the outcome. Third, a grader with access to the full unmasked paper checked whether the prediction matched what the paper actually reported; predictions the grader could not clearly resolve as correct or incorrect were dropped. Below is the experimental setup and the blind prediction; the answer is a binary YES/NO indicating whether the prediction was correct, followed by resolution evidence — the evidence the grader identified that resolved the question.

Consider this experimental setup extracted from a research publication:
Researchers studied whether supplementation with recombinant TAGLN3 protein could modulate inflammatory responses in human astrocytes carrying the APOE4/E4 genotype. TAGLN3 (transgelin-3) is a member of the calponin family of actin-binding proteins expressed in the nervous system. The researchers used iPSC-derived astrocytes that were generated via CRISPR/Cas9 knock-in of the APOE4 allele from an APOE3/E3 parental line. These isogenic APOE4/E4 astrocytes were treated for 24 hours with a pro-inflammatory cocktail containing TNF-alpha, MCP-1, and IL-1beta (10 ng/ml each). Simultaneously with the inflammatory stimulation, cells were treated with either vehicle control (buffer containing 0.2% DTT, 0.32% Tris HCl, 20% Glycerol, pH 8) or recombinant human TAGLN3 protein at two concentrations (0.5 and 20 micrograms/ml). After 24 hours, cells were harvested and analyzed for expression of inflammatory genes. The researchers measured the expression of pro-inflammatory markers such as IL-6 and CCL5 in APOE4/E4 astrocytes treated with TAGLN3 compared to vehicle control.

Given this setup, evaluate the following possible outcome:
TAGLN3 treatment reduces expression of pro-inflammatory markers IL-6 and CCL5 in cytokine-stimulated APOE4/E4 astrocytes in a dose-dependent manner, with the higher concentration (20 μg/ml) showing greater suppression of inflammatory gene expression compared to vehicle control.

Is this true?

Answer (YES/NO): NO